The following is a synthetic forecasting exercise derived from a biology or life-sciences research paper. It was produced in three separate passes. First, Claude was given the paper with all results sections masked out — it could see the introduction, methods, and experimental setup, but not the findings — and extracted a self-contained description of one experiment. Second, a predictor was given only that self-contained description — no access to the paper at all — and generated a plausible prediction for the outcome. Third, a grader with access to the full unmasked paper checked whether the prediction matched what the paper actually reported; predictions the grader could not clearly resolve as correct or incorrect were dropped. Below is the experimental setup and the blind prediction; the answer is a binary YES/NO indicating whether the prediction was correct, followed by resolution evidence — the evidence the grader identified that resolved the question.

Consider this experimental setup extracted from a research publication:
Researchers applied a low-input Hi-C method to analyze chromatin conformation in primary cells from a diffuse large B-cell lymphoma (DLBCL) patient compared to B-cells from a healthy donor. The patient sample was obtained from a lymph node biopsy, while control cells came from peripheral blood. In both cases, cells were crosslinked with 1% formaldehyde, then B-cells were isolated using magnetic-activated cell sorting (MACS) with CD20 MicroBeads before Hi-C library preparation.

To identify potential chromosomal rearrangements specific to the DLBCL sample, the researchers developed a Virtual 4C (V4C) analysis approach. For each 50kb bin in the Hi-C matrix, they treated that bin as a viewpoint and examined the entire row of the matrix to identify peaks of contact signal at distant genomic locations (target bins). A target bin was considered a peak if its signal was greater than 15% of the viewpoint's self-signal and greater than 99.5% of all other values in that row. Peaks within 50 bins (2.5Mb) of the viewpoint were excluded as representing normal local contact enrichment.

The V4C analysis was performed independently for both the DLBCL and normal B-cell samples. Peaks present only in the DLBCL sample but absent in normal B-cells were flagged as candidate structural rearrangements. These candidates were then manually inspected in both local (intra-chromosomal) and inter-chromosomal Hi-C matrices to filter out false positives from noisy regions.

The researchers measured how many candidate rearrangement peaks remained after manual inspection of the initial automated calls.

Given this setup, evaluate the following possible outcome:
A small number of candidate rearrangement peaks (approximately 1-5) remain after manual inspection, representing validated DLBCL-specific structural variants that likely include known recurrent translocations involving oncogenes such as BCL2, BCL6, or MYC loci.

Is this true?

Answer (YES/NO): NO